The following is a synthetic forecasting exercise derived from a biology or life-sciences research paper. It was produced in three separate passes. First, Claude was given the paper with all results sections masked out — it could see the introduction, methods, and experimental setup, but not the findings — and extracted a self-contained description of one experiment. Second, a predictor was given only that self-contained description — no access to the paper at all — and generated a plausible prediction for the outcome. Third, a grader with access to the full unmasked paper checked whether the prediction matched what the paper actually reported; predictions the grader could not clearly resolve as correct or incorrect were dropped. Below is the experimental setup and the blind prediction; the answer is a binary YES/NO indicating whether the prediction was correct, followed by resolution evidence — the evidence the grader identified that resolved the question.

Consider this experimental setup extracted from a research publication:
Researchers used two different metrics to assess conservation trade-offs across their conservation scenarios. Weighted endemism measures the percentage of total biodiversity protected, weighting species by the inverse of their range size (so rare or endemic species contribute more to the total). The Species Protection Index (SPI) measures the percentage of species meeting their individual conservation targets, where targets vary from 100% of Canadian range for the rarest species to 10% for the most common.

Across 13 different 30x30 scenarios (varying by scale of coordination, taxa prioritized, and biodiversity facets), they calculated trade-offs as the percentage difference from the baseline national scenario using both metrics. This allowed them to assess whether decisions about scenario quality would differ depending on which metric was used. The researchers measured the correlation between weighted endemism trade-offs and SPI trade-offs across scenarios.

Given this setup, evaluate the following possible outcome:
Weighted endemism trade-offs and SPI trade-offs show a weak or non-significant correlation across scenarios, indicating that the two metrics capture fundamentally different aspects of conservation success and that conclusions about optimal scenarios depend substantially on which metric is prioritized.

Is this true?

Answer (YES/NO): NO